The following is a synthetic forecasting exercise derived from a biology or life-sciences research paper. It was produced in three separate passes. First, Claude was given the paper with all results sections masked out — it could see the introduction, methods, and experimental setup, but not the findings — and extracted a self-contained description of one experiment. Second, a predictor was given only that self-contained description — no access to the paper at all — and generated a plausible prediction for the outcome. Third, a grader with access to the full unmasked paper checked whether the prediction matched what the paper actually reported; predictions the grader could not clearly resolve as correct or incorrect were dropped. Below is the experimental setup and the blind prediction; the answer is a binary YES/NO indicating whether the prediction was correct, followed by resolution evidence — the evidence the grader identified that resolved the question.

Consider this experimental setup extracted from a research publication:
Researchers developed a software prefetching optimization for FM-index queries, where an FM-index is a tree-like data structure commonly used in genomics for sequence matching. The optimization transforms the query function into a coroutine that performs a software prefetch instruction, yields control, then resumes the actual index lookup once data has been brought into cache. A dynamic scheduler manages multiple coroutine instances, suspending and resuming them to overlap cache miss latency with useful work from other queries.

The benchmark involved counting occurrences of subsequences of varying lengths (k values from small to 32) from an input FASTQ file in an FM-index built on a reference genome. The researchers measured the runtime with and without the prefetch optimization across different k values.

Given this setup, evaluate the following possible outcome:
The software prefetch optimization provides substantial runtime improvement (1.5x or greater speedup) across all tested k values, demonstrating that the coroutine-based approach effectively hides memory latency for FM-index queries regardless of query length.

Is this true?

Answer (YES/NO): NO